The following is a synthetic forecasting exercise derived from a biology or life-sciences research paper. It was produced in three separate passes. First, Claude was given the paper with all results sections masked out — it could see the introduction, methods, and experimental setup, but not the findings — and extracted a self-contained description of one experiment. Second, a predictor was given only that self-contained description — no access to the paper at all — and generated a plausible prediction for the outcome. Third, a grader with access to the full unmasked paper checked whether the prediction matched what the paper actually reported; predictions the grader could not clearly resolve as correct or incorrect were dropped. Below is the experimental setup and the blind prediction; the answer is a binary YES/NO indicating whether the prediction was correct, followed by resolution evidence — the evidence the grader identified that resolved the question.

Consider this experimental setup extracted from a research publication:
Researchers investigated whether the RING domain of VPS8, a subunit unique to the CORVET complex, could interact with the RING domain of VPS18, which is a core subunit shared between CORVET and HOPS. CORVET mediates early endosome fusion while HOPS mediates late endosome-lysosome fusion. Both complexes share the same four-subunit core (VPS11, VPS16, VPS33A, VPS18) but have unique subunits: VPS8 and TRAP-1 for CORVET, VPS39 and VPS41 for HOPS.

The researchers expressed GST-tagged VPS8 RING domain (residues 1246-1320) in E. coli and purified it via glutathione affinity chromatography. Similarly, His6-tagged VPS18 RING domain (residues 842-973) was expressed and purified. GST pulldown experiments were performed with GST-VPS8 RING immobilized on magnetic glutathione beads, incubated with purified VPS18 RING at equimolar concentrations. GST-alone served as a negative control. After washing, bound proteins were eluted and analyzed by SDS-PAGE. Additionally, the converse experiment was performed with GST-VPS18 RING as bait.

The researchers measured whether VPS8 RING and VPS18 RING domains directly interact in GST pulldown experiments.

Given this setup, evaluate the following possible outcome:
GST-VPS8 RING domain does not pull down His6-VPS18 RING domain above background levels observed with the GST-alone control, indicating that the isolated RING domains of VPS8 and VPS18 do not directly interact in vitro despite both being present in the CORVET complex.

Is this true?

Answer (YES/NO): YES